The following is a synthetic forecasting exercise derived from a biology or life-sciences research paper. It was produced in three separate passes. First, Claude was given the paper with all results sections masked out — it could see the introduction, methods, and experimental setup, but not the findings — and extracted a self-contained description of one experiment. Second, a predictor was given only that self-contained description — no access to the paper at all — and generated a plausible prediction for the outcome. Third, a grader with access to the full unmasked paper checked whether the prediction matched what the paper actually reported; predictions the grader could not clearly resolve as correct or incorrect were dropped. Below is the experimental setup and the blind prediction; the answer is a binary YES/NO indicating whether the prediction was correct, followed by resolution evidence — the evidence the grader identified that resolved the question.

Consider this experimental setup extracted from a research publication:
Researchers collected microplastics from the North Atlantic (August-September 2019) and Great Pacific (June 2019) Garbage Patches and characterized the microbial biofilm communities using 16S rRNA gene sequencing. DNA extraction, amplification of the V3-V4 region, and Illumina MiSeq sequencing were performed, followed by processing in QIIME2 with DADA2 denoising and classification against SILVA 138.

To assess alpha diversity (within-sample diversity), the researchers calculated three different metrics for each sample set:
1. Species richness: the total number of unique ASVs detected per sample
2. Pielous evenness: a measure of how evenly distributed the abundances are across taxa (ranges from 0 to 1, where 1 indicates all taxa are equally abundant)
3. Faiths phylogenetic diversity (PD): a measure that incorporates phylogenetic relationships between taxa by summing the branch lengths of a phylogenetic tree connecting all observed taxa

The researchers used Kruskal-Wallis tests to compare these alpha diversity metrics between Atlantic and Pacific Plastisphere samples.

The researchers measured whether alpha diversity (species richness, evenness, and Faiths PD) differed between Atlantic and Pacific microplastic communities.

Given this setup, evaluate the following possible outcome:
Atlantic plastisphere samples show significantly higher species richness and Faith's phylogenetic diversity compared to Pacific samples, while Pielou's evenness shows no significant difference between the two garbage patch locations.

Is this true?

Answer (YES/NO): NO